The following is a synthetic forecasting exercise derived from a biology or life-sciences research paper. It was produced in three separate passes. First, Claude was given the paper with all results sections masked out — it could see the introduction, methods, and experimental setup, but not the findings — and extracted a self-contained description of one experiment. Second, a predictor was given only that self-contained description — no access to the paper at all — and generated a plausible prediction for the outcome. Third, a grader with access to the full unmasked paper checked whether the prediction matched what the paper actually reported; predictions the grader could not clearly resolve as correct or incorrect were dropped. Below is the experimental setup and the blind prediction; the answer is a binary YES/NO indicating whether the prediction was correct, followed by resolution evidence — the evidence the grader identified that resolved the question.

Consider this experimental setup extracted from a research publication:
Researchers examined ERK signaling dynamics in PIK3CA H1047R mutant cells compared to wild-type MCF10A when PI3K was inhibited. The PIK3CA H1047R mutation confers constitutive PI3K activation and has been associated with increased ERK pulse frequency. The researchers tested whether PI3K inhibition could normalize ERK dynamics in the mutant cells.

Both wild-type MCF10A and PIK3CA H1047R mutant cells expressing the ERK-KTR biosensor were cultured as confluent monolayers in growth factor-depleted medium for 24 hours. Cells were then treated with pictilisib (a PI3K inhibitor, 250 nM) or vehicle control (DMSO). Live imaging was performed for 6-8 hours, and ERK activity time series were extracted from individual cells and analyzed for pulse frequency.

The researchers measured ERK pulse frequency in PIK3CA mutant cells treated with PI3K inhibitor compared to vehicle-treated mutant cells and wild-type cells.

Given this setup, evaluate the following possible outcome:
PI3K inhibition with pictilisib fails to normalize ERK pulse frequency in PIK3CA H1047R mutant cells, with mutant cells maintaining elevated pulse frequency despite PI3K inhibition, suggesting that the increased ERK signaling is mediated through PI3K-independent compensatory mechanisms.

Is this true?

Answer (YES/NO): NO